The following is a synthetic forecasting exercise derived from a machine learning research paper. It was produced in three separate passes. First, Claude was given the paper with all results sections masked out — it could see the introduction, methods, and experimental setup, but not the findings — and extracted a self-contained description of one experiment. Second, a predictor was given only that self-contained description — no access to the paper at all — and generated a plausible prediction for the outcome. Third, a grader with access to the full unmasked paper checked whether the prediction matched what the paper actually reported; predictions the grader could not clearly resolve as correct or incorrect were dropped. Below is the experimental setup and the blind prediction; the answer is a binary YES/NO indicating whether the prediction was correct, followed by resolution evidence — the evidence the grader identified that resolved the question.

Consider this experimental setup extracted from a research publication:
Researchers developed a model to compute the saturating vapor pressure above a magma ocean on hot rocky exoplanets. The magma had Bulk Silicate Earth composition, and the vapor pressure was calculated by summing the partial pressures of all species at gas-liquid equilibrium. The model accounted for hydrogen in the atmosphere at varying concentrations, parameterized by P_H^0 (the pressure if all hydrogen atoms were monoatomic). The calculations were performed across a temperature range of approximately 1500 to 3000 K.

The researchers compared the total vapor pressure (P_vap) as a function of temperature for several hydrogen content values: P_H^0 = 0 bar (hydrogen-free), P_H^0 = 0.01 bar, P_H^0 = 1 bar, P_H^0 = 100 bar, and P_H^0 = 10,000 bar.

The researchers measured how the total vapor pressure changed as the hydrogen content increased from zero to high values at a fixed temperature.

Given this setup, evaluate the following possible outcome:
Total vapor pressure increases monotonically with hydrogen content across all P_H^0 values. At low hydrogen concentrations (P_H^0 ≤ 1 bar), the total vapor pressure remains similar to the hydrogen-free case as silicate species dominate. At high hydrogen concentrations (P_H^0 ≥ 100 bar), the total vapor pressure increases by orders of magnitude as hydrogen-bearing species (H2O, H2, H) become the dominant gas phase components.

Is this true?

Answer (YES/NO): NO